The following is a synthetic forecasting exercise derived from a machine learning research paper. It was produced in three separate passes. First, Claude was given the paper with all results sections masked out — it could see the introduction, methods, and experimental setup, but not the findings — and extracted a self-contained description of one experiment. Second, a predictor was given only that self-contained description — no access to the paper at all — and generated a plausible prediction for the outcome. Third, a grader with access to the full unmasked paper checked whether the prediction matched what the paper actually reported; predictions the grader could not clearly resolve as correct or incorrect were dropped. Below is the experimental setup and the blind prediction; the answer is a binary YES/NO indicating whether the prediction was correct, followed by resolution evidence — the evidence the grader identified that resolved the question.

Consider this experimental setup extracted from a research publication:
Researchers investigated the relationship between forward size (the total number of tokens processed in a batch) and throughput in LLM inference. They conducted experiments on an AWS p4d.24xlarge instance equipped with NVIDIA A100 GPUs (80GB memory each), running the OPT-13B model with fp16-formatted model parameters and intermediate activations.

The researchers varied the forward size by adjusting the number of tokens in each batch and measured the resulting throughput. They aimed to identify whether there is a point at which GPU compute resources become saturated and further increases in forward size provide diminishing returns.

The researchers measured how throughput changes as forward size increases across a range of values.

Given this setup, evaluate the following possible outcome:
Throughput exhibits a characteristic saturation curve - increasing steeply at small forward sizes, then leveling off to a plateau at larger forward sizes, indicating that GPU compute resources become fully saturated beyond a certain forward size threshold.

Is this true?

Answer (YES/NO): YES